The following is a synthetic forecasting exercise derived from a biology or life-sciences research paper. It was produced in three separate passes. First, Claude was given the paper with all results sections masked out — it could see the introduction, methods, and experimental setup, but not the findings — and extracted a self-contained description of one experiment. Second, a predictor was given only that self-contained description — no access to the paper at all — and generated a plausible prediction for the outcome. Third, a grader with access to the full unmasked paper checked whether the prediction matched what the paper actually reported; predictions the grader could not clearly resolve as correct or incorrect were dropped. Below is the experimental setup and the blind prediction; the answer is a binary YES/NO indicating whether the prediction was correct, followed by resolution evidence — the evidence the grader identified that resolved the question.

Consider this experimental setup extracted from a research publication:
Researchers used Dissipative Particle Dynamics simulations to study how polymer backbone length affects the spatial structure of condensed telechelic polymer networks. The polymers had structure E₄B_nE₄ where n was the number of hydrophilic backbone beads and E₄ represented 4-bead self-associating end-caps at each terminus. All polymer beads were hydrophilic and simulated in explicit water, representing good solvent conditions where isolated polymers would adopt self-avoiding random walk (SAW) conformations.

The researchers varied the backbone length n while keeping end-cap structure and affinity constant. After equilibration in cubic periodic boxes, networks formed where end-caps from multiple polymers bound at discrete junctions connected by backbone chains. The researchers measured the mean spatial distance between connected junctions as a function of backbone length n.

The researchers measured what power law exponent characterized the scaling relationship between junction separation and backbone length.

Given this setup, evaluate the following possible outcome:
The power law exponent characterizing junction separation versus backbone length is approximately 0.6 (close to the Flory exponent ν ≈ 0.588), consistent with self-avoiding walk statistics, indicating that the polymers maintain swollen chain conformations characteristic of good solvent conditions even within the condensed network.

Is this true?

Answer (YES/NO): YES